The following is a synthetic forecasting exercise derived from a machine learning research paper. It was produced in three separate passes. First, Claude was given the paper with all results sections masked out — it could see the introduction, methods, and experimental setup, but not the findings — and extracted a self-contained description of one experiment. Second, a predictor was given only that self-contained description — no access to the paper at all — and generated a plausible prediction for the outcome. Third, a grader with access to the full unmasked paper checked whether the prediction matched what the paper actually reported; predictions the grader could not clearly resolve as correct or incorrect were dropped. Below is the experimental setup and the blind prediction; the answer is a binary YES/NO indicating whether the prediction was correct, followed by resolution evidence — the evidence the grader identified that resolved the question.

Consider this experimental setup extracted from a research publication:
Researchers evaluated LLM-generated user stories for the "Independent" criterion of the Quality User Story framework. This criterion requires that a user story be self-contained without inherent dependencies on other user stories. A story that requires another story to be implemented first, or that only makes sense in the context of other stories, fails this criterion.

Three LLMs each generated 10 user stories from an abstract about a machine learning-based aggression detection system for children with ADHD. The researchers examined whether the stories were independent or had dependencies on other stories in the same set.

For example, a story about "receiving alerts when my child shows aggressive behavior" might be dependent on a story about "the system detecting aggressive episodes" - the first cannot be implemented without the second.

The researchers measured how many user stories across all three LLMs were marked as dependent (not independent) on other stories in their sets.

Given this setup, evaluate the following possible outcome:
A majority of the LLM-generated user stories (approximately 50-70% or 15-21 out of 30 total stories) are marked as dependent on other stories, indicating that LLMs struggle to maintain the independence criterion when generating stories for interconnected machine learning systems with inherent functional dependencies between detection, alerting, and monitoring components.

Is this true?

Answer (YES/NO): YES